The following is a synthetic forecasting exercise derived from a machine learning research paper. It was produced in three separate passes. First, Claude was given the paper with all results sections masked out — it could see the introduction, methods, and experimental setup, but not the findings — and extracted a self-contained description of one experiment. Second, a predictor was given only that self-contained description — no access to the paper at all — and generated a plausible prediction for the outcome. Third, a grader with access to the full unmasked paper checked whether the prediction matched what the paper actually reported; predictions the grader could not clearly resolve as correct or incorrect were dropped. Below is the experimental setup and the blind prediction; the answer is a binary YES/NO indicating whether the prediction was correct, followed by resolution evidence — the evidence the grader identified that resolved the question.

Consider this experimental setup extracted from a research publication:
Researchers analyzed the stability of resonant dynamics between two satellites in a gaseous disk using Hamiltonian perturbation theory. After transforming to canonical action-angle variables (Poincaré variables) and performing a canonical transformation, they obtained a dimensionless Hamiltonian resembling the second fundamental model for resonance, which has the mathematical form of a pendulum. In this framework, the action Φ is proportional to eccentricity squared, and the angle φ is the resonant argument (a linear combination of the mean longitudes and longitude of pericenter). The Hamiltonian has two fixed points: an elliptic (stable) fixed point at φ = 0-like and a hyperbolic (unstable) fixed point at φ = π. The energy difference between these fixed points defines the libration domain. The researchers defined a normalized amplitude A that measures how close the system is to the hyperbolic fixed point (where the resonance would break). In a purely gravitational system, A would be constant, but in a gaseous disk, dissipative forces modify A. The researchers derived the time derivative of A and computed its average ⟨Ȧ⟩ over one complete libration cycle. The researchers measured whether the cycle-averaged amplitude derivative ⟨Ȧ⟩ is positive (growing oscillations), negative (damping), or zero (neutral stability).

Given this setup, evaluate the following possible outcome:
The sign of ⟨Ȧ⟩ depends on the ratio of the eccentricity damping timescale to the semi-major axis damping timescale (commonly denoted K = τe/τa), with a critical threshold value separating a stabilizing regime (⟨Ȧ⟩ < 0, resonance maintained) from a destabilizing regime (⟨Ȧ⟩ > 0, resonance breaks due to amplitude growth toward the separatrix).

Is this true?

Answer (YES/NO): NO